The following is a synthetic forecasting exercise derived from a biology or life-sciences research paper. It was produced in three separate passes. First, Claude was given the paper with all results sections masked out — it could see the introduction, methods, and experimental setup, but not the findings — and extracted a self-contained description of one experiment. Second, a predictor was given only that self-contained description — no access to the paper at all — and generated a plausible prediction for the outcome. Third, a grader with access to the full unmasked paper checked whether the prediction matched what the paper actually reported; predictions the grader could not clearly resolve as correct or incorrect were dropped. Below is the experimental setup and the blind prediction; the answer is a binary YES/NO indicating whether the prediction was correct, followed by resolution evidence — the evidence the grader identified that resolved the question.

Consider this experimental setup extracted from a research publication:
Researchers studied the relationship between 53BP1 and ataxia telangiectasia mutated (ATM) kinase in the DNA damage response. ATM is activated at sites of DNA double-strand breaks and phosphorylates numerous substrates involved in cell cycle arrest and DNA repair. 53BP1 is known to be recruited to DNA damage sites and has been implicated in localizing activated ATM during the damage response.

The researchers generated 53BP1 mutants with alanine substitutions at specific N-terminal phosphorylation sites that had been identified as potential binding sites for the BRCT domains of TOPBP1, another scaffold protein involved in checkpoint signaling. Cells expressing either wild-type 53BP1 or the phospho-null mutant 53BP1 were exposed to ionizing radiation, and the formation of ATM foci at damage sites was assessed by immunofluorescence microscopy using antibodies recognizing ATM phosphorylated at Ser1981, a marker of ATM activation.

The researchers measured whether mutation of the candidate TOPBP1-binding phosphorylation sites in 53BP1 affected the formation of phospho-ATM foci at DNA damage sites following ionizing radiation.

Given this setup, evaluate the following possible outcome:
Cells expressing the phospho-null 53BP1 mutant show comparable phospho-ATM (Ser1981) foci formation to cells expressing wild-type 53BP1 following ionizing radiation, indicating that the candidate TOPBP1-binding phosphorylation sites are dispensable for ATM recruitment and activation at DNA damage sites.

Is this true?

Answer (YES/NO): YES